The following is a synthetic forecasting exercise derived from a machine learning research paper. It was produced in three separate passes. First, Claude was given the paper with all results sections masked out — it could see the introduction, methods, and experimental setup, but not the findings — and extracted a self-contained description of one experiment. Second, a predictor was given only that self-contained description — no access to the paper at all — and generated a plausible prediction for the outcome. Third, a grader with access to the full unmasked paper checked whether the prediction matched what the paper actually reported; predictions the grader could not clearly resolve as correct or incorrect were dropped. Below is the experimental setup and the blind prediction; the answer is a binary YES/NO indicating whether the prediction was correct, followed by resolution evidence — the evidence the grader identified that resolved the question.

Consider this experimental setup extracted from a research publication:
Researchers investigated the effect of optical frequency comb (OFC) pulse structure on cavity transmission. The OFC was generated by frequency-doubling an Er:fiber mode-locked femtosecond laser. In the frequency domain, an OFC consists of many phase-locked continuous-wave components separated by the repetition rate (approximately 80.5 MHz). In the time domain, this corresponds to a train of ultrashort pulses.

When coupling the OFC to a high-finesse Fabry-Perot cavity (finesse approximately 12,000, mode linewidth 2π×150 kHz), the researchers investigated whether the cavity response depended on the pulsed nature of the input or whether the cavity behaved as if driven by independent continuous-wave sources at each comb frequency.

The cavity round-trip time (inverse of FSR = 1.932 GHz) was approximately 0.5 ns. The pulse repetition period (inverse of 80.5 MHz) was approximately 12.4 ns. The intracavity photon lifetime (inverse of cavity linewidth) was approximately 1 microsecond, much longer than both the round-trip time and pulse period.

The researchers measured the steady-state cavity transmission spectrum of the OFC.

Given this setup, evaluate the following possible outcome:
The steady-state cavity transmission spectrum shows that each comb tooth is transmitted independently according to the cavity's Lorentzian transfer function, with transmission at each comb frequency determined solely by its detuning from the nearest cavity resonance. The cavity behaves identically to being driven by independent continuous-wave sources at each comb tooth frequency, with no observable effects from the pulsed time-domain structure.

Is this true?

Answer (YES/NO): YES